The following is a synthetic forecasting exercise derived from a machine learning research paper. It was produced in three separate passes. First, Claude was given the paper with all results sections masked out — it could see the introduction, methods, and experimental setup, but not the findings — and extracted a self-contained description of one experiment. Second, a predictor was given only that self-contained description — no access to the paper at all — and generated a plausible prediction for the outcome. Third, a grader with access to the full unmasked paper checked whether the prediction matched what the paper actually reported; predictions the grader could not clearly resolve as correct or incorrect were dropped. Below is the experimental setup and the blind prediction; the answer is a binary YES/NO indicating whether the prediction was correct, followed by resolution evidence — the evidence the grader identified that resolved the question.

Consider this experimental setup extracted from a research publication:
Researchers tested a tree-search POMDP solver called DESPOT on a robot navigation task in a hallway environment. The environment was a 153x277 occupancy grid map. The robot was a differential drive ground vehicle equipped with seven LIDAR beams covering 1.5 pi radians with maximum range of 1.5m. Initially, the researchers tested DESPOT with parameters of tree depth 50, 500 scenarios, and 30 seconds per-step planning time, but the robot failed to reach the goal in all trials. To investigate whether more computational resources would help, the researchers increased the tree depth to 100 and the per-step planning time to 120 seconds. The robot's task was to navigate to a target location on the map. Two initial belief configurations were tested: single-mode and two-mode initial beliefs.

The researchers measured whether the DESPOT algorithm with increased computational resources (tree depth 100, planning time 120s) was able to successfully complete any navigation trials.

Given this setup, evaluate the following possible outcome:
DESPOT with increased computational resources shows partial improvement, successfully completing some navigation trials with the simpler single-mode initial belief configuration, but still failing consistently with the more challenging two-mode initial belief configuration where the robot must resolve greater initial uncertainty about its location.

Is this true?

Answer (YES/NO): NO